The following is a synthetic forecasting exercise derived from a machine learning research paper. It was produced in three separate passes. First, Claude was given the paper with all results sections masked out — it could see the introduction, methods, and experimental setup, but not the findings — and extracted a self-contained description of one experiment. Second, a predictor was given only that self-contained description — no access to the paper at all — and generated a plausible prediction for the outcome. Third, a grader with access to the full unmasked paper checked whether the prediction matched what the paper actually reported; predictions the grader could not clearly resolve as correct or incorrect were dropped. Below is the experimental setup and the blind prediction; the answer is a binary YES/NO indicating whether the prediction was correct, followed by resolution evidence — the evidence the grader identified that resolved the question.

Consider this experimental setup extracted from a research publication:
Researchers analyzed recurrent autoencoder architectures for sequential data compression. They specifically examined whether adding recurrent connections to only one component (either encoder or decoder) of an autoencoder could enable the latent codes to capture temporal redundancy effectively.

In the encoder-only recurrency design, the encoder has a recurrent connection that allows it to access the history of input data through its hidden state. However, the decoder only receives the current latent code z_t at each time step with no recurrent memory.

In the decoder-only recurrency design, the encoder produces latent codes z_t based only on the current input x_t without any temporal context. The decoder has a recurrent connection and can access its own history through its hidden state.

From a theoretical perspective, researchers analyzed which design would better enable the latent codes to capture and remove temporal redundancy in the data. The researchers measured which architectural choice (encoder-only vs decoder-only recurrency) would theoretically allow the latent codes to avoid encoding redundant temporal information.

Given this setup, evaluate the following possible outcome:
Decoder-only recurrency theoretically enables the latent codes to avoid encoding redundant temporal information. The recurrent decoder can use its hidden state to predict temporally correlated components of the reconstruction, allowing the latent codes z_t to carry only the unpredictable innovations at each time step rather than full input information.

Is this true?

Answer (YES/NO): NO